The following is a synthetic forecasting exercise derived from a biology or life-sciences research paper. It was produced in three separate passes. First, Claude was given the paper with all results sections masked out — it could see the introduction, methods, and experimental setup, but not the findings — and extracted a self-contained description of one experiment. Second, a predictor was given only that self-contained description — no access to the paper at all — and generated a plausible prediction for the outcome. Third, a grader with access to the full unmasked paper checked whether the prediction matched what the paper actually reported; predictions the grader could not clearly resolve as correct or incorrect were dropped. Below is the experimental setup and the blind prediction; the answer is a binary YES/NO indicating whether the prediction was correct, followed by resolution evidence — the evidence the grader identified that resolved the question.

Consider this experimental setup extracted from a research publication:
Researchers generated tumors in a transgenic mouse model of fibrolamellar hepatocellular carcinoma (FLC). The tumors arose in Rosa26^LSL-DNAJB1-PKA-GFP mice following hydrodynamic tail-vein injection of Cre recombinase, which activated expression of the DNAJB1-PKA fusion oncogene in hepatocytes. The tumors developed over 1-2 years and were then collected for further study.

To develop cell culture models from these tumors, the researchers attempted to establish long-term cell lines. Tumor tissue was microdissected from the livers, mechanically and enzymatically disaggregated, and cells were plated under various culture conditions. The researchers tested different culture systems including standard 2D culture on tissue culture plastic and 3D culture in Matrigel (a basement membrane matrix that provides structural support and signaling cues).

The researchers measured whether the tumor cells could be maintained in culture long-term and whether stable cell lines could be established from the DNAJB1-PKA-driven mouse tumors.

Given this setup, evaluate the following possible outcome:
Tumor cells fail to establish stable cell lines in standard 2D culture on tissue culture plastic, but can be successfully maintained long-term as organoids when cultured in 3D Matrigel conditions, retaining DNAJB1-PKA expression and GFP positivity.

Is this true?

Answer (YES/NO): NO